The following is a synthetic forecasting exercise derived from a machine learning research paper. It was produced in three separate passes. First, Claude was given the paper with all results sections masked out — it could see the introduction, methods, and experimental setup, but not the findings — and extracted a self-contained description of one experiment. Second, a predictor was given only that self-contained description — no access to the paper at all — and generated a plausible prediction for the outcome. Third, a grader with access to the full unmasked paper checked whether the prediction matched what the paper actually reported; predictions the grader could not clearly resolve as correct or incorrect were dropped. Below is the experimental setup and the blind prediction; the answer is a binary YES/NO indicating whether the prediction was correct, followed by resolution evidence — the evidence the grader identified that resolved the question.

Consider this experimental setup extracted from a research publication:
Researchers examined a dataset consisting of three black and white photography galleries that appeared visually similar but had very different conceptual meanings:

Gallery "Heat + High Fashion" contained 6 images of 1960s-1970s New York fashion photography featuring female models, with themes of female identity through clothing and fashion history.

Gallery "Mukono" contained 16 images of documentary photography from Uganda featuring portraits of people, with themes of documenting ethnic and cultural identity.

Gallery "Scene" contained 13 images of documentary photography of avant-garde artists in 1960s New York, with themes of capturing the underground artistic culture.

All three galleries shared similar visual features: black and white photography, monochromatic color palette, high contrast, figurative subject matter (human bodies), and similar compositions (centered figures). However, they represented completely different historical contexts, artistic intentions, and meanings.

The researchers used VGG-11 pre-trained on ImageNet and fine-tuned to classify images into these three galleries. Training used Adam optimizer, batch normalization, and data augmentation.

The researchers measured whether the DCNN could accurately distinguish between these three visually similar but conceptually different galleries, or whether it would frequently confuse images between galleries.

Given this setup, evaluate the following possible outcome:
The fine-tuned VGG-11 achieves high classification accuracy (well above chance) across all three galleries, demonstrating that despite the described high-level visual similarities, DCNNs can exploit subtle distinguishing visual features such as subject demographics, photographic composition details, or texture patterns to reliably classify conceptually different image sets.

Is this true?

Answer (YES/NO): NO